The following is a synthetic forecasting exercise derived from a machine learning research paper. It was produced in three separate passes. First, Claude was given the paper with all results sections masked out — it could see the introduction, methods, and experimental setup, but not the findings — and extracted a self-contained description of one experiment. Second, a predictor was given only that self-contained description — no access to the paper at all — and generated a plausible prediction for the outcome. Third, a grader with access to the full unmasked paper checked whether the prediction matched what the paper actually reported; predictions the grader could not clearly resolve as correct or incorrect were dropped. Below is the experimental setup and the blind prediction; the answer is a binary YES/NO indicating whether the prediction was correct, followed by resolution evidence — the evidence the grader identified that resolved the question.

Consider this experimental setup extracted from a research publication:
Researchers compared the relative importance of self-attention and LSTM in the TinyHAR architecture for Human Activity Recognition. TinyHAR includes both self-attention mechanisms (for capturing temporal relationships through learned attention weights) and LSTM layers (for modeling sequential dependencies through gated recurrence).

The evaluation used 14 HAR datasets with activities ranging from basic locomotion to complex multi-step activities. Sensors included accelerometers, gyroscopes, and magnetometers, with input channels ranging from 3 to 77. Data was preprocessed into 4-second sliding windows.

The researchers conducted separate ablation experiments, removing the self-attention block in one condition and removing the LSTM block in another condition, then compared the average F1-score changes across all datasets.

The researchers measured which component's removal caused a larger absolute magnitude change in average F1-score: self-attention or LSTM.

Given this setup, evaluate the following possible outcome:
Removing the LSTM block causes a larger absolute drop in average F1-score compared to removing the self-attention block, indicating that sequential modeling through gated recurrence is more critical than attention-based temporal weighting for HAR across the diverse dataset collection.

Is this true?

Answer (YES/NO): YES